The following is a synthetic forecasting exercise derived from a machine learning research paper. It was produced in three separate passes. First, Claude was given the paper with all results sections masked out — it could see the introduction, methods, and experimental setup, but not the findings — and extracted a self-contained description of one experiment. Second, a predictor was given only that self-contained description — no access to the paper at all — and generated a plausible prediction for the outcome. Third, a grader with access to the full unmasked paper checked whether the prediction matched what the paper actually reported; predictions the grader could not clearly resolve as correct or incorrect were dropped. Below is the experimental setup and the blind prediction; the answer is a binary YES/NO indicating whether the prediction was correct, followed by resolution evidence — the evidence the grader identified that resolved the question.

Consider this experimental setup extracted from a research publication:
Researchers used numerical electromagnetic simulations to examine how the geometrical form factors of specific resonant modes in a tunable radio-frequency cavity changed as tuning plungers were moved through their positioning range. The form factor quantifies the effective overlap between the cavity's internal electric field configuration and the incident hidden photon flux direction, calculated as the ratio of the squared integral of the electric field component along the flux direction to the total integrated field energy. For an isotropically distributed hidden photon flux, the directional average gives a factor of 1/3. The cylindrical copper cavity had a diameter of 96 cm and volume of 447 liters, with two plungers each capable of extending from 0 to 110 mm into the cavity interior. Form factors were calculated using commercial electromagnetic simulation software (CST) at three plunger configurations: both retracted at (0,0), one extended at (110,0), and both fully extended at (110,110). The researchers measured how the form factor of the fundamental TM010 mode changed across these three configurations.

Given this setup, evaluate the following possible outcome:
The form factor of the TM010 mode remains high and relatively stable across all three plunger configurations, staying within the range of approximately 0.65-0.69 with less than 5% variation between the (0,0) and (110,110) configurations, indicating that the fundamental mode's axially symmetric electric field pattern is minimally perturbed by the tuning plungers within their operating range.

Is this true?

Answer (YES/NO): NO